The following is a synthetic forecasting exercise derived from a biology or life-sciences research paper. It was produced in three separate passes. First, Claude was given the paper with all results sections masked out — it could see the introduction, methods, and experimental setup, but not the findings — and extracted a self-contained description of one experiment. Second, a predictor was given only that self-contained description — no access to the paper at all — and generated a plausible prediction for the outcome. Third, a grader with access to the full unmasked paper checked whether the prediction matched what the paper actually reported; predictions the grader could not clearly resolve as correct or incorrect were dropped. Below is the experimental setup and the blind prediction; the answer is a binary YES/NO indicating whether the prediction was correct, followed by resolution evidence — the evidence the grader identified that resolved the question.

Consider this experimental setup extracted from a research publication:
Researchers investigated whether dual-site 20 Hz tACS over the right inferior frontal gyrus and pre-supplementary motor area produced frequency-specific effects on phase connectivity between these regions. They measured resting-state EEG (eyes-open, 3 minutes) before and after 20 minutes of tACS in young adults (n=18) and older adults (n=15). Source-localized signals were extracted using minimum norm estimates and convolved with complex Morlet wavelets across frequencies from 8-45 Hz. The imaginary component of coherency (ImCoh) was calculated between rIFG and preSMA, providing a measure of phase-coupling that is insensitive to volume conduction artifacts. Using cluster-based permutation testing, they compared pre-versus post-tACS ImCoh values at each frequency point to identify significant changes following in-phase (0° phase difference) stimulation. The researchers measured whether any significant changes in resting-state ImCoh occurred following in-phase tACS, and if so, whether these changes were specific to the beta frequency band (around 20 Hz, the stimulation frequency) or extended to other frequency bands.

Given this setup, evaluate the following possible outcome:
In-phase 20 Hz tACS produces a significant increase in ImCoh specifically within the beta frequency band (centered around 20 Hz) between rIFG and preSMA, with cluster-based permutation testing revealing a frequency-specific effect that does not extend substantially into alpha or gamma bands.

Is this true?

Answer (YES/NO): NO